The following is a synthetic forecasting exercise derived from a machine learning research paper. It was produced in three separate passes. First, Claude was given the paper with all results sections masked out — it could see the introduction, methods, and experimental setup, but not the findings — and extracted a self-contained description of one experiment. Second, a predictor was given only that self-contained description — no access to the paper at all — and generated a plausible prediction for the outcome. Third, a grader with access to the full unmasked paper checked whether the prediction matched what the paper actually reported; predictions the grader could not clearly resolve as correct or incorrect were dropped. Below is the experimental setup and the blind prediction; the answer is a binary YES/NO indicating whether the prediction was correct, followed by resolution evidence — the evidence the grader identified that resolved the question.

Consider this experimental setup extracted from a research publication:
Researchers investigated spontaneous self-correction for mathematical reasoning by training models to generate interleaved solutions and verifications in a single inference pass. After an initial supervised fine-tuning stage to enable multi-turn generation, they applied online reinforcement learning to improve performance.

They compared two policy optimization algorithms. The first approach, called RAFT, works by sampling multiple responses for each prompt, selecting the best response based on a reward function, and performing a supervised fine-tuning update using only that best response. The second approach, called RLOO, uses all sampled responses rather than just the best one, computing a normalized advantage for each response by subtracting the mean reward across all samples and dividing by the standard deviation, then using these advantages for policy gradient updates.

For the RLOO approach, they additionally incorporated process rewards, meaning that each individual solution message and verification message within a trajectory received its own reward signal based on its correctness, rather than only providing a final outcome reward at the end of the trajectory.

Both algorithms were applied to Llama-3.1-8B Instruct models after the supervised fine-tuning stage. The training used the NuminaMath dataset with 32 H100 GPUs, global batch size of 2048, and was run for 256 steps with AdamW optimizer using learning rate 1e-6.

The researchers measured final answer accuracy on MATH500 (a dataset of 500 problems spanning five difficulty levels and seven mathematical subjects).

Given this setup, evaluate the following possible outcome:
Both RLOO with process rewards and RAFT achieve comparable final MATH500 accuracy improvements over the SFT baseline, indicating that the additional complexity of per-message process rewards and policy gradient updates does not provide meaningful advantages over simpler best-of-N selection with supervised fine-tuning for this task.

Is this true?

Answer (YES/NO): NO